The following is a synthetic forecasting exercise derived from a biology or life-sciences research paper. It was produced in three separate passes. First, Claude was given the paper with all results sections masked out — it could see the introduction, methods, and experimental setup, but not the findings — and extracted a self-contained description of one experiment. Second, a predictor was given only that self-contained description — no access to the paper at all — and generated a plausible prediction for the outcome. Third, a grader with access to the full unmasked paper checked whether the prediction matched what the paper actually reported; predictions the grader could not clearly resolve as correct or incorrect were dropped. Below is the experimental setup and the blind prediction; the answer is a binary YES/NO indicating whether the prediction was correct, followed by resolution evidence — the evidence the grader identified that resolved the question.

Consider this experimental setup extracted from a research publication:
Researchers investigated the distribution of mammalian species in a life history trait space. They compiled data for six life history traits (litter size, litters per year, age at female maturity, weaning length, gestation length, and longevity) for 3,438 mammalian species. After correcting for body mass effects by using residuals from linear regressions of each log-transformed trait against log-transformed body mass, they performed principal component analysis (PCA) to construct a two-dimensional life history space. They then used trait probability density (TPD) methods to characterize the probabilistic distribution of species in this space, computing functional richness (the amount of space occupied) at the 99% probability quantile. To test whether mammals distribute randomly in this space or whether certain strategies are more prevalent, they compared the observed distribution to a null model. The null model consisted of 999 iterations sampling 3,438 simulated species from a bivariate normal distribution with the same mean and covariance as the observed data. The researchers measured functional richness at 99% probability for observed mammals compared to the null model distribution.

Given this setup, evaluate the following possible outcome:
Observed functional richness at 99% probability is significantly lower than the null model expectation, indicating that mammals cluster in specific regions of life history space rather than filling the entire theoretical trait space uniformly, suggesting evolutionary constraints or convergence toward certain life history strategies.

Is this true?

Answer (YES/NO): YES